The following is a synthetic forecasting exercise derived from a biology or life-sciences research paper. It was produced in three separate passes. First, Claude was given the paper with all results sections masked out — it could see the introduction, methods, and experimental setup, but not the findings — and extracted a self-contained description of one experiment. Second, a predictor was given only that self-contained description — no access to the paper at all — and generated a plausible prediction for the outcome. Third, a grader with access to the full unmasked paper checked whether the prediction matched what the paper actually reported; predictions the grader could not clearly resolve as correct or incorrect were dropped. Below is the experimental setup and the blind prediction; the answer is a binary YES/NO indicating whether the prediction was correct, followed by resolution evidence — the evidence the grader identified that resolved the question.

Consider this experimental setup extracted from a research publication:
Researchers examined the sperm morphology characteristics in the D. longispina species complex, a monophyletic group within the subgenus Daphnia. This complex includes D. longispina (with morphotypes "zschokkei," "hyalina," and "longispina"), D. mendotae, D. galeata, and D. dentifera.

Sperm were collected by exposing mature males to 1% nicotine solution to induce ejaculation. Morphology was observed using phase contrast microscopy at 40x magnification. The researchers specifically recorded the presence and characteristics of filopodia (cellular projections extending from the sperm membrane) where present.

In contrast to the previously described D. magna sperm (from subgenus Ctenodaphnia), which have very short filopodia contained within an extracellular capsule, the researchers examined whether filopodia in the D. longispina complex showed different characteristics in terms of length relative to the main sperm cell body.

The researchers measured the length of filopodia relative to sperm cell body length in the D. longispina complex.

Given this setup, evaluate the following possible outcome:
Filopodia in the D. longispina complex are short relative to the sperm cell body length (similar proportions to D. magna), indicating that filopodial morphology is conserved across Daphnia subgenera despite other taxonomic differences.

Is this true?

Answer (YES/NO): NO